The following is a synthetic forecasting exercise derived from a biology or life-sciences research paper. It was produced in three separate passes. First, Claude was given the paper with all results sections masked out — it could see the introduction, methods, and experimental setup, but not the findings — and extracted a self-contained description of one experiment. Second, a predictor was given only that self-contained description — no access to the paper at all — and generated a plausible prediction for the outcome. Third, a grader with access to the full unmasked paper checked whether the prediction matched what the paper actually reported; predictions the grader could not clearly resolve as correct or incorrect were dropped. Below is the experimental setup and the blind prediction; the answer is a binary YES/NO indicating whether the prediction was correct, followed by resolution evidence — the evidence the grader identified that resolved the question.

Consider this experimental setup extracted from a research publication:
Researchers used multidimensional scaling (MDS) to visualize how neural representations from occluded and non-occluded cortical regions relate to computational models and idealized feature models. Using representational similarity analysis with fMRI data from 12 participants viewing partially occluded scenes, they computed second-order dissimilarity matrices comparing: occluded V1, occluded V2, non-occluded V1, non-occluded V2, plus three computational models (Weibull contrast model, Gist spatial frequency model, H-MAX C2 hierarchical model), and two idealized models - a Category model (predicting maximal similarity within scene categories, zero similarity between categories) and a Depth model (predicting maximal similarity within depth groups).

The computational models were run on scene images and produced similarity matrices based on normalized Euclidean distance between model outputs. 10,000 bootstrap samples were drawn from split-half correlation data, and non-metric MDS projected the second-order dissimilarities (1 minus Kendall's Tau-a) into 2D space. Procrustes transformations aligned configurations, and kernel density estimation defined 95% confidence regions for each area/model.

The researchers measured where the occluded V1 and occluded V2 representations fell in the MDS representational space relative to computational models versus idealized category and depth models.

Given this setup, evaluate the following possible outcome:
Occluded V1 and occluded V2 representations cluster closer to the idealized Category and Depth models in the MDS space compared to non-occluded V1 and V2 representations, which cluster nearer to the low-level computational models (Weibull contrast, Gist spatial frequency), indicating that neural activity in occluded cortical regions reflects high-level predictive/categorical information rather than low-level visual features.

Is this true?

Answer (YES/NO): NO